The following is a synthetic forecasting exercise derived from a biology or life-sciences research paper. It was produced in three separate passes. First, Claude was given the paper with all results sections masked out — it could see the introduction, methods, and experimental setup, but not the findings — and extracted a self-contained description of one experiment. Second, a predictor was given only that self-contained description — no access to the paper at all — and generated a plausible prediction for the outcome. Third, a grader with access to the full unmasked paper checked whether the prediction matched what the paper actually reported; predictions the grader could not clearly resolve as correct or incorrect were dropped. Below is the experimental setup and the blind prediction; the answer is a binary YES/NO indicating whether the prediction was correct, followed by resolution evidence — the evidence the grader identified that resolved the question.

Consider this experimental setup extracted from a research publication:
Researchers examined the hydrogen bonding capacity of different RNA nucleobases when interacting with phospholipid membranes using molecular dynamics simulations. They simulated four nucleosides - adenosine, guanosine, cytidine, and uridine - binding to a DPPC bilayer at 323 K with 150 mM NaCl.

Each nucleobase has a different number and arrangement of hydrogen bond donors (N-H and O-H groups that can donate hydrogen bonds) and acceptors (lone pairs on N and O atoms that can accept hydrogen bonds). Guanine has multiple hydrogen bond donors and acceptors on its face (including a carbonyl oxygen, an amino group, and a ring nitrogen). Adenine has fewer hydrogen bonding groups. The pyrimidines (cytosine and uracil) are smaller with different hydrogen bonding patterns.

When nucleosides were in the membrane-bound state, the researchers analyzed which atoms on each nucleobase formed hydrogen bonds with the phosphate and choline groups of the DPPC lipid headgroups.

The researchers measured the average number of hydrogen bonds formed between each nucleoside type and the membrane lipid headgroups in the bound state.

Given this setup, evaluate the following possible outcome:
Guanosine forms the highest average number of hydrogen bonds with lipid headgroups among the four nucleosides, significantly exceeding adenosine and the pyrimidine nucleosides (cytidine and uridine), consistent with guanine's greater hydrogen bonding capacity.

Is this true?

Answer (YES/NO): YES